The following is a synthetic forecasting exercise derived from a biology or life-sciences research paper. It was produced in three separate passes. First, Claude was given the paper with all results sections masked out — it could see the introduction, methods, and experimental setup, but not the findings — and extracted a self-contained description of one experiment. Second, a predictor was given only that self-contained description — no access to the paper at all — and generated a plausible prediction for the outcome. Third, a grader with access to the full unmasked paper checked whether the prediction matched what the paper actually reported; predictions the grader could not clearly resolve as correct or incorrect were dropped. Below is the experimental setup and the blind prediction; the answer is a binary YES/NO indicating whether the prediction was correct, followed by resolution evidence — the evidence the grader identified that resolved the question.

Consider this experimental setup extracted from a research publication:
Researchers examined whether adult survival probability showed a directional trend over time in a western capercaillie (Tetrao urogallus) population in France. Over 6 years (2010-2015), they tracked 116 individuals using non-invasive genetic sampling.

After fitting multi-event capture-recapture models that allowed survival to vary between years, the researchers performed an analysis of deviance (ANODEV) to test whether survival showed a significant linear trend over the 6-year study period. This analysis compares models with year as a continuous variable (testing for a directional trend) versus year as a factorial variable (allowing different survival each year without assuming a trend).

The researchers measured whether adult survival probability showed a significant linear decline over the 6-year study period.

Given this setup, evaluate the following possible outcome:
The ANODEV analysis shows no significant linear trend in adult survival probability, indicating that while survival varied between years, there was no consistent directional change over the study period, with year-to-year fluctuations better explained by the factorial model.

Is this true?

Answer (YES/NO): YES